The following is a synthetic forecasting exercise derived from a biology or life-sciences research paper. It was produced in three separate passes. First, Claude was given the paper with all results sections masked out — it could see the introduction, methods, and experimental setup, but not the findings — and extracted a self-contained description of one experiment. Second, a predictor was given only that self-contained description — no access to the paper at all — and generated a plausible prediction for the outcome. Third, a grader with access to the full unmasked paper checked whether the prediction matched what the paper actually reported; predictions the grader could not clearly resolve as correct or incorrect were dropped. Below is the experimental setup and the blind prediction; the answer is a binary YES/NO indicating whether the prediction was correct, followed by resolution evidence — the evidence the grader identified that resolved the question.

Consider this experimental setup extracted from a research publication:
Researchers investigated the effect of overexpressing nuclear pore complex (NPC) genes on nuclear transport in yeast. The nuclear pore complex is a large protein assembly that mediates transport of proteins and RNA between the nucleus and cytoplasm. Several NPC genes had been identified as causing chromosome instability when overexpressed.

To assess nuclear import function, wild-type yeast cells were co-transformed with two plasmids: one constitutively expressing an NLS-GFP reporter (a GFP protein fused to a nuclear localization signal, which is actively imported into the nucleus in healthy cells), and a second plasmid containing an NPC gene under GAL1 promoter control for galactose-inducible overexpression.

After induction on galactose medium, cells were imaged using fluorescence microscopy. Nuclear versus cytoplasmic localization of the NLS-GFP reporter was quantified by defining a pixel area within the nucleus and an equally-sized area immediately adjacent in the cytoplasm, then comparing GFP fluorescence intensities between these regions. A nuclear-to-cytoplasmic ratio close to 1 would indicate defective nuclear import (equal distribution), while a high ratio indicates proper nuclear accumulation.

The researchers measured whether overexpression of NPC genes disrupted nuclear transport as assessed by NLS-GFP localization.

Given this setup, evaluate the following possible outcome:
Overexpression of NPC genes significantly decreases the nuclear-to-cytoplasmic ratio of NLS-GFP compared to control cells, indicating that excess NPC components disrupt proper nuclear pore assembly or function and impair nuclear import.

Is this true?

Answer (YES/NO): NO